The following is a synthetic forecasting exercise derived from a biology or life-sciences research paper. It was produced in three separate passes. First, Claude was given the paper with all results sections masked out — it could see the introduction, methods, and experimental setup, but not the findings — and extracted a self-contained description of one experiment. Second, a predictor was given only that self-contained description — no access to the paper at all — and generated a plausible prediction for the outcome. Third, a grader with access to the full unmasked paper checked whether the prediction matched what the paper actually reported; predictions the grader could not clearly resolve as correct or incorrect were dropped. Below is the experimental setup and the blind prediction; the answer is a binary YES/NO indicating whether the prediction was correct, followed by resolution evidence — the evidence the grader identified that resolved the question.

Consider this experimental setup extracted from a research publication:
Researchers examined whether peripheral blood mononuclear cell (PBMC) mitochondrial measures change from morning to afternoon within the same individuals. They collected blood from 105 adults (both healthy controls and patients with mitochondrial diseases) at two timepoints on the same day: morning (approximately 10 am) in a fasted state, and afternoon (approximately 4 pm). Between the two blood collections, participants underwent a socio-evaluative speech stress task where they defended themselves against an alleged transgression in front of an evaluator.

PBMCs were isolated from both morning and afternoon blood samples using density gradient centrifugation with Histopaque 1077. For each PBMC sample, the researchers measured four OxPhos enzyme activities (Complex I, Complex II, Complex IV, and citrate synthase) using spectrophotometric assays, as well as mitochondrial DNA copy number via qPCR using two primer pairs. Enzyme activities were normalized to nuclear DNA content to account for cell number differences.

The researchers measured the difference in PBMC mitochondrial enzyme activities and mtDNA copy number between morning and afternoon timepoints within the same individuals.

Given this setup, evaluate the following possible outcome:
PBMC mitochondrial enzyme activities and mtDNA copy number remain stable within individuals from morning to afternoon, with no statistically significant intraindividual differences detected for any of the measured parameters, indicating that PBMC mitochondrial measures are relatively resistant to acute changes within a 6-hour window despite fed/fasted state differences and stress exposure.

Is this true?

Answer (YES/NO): NO